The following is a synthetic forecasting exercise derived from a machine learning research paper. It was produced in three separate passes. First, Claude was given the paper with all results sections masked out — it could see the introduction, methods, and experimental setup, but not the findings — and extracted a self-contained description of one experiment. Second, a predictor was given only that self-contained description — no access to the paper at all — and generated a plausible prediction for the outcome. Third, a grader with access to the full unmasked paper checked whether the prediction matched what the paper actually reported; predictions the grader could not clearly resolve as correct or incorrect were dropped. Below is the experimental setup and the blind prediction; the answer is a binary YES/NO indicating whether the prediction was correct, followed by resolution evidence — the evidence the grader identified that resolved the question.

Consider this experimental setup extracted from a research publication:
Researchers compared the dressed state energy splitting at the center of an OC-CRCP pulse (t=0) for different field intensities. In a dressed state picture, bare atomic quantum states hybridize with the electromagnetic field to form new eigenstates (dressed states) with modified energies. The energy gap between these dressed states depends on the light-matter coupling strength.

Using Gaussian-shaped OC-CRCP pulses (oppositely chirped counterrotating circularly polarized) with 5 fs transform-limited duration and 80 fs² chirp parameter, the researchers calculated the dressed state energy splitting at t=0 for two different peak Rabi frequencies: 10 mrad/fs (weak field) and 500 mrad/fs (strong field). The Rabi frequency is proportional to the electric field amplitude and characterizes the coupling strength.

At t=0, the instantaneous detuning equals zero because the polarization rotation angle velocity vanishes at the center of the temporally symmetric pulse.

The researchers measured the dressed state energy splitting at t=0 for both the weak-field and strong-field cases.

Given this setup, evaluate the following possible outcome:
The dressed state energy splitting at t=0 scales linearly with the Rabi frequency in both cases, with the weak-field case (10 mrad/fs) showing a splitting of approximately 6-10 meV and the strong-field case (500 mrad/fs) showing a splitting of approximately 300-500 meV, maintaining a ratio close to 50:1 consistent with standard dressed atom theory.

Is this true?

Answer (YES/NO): NO